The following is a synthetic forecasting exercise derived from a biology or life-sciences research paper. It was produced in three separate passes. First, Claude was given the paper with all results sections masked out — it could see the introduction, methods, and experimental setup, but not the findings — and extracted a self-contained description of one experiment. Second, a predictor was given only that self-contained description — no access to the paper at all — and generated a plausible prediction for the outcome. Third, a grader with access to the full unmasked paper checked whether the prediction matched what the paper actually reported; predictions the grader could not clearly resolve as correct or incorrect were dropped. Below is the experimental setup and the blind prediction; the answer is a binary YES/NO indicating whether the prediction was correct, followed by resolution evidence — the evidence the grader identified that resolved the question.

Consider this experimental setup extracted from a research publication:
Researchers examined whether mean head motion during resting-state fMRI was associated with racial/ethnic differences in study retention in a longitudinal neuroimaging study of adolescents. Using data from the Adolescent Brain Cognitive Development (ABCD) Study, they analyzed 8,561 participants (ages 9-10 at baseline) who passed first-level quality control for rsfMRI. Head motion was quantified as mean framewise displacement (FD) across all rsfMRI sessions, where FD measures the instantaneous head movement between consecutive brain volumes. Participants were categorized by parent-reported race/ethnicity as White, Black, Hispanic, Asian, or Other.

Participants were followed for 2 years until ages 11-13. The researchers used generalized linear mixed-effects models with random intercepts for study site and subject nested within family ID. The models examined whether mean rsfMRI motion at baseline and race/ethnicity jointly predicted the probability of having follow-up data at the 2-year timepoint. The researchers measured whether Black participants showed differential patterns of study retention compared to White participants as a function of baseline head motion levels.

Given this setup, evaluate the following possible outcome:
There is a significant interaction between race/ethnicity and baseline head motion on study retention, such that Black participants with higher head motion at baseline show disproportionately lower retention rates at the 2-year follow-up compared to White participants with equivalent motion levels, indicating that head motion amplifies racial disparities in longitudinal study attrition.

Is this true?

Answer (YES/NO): NO